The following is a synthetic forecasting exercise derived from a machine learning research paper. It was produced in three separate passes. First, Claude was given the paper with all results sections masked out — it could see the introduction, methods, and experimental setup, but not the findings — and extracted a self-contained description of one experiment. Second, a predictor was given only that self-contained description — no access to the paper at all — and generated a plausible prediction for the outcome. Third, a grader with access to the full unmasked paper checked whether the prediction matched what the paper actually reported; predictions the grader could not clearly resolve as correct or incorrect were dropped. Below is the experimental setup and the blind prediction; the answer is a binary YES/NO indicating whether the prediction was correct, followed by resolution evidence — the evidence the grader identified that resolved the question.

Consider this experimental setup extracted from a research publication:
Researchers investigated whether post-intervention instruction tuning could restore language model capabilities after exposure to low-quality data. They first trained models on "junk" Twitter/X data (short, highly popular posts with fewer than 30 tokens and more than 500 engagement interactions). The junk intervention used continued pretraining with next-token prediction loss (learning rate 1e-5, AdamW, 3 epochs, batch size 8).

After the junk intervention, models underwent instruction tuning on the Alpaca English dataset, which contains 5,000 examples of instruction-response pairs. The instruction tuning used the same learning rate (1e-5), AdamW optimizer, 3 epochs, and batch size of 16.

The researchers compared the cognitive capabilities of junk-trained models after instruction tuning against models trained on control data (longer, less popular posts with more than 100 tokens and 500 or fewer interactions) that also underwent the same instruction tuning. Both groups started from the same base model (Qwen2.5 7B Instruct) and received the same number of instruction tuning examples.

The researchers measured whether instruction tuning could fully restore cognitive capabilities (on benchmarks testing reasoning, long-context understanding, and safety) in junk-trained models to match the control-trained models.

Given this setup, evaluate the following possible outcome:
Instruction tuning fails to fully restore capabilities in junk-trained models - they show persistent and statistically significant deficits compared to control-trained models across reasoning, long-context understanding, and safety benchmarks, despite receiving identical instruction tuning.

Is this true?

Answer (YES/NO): YES